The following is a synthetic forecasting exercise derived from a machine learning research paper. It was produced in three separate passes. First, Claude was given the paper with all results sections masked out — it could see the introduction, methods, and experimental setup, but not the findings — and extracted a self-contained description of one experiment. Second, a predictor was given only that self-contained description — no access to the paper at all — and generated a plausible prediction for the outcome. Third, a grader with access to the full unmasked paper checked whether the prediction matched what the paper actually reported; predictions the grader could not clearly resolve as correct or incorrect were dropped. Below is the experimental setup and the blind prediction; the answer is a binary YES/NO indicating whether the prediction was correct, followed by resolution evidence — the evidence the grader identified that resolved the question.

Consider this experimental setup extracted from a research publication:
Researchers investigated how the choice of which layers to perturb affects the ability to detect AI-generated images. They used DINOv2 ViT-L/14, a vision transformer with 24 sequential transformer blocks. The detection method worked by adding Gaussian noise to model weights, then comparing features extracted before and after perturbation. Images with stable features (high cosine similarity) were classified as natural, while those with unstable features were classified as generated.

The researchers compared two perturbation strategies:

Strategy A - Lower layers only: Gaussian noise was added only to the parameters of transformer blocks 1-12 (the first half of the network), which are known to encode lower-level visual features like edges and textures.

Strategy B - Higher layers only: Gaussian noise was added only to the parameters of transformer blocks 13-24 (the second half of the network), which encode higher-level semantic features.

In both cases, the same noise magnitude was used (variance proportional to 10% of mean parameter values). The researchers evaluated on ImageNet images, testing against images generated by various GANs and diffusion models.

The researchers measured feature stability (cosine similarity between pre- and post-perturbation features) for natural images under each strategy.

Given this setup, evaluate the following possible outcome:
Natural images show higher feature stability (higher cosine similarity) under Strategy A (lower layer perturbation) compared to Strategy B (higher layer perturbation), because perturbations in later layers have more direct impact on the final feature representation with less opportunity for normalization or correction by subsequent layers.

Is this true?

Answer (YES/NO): YES